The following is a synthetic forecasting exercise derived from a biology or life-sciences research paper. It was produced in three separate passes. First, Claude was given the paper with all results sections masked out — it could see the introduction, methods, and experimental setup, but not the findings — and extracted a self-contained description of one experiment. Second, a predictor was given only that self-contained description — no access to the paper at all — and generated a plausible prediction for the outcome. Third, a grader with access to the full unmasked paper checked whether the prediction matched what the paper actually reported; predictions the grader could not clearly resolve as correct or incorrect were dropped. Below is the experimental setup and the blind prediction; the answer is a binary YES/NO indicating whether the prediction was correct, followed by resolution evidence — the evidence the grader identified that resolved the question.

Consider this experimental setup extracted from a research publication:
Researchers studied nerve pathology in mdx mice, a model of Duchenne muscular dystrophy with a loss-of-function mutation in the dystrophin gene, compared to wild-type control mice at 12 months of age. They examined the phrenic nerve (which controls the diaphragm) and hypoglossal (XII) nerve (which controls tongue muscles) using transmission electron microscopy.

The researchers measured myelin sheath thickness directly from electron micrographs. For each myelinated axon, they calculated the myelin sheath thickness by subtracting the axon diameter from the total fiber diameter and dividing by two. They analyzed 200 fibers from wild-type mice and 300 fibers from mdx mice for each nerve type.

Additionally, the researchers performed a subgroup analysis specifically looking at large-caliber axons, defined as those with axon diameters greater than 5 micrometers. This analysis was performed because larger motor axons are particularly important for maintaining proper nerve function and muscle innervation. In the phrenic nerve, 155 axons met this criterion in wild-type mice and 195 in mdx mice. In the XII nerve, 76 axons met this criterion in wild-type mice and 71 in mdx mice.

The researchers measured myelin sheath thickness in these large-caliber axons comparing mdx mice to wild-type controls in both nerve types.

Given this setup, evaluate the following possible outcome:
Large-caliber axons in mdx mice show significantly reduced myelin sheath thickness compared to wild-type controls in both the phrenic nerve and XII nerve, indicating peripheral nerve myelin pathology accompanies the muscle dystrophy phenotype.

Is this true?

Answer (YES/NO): YES